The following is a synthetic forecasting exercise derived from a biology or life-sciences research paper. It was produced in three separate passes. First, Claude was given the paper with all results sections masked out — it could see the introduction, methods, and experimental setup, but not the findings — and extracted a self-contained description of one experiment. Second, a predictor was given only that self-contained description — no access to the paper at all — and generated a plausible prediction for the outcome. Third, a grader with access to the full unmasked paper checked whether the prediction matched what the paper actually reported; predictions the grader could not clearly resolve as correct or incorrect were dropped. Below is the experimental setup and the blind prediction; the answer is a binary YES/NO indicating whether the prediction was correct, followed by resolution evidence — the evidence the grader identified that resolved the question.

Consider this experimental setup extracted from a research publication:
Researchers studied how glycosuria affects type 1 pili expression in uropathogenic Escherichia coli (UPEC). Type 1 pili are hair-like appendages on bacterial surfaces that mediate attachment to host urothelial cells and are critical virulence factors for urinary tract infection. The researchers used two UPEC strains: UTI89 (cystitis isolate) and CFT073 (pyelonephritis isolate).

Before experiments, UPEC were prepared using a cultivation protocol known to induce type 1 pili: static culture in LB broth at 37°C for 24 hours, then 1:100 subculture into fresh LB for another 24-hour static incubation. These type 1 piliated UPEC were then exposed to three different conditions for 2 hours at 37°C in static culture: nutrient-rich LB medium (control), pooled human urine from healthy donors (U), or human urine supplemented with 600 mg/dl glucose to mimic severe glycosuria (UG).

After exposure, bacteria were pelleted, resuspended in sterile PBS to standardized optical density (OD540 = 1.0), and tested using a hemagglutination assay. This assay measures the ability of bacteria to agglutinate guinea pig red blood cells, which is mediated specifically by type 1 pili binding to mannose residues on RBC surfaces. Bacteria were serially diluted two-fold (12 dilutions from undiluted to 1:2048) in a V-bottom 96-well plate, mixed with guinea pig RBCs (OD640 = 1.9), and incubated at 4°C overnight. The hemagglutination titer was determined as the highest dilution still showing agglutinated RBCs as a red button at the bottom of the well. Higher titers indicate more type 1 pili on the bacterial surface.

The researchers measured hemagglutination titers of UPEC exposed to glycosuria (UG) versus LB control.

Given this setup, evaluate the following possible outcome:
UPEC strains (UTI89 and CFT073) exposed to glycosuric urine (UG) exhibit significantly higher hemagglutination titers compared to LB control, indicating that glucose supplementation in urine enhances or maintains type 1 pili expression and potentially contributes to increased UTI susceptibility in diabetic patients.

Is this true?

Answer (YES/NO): NO